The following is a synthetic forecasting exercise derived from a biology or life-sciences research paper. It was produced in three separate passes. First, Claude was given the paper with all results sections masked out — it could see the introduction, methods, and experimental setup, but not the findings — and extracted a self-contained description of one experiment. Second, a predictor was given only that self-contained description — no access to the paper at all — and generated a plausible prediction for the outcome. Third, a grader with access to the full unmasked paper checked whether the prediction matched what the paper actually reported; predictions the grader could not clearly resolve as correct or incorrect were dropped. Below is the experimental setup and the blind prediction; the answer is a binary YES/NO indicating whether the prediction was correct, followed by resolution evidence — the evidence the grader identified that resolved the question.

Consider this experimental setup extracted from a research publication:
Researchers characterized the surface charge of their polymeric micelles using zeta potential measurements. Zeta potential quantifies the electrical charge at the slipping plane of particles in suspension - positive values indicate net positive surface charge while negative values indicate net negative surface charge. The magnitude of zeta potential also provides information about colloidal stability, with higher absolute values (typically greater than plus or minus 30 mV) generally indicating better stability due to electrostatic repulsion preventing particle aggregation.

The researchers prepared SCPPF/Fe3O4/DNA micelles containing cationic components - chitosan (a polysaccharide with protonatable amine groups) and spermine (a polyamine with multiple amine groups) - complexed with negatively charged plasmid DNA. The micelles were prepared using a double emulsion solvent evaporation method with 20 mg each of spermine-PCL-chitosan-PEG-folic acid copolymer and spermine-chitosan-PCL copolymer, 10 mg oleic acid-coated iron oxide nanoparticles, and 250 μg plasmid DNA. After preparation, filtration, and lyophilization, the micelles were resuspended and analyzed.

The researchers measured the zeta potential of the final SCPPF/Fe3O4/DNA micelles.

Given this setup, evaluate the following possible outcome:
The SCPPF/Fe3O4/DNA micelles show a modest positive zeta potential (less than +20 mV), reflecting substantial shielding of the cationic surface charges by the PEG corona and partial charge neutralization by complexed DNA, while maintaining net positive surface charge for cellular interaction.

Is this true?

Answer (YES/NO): NO